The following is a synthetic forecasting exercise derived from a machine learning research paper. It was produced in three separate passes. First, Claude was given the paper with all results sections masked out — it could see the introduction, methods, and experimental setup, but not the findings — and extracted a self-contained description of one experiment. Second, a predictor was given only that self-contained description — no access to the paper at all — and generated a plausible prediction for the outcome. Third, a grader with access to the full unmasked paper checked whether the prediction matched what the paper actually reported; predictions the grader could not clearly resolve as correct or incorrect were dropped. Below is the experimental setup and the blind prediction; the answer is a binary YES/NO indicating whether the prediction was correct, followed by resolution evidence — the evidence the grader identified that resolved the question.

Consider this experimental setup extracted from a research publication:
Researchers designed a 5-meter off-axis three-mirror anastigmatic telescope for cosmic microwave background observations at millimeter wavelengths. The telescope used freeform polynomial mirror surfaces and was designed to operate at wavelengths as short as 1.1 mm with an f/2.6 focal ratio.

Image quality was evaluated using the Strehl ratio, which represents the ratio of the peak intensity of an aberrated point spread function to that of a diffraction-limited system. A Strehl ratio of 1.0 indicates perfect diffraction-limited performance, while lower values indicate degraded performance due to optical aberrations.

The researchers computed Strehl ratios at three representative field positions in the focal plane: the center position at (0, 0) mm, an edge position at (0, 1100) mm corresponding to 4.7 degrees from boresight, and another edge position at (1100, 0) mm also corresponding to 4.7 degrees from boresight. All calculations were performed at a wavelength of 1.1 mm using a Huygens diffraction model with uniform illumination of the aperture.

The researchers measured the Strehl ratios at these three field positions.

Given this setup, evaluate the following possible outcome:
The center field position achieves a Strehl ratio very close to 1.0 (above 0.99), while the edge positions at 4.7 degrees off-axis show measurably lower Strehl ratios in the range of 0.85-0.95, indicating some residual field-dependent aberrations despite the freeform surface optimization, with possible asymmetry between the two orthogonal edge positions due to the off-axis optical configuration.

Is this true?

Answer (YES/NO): NO